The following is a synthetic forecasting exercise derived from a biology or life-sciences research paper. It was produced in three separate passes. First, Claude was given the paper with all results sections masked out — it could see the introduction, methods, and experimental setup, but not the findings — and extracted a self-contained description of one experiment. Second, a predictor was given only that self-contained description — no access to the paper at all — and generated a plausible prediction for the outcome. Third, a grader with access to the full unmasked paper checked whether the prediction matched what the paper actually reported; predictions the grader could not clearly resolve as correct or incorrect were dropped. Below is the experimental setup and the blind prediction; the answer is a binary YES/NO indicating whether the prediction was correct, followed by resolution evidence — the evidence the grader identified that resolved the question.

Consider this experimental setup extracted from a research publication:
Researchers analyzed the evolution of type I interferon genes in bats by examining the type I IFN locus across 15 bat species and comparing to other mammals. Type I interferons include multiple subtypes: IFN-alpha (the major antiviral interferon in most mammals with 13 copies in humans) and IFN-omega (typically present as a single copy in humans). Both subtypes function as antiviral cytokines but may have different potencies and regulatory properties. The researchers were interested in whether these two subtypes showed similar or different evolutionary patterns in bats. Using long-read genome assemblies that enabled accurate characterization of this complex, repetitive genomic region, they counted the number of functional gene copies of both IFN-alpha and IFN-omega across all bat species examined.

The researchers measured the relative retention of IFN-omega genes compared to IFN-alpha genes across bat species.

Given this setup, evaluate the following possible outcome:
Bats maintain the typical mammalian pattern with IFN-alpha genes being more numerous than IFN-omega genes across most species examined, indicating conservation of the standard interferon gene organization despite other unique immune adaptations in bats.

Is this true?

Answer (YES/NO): NO